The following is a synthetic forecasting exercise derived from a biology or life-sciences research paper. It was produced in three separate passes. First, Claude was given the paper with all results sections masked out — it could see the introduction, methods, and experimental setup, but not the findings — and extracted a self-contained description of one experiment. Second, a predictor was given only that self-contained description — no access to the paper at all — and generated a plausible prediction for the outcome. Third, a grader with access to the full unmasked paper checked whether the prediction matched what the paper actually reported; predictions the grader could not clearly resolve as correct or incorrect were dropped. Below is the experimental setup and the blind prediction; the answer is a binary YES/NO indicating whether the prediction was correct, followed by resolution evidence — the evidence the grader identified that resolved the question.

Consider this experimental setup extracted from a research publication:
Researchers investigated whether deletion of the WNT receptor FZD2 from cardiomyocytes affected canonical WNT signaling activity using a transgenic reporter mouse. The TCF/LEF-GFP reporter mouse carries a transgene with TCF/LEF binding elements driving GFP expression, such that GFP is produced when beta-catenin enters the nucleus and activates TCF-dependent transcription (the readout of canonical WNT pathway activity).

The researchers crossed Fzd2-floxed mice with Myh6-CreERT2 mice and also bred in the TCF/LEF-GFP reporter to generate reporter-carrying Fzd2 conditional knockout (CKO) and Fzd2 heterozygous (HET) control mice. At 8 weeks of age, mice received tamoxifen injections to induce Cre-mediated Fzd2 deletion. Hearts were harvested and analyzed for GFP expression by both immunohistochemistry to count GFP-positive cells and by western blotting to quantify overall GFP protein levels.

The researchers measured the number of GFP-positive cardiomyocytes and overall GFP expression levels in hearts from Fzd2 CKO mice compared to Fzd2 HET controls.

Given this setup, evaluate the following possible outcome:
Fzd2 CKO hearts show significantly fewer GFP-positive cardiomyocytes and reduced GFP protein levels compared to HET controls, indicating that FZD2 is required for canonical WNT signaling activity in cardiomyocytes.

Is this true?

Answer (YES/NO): NO